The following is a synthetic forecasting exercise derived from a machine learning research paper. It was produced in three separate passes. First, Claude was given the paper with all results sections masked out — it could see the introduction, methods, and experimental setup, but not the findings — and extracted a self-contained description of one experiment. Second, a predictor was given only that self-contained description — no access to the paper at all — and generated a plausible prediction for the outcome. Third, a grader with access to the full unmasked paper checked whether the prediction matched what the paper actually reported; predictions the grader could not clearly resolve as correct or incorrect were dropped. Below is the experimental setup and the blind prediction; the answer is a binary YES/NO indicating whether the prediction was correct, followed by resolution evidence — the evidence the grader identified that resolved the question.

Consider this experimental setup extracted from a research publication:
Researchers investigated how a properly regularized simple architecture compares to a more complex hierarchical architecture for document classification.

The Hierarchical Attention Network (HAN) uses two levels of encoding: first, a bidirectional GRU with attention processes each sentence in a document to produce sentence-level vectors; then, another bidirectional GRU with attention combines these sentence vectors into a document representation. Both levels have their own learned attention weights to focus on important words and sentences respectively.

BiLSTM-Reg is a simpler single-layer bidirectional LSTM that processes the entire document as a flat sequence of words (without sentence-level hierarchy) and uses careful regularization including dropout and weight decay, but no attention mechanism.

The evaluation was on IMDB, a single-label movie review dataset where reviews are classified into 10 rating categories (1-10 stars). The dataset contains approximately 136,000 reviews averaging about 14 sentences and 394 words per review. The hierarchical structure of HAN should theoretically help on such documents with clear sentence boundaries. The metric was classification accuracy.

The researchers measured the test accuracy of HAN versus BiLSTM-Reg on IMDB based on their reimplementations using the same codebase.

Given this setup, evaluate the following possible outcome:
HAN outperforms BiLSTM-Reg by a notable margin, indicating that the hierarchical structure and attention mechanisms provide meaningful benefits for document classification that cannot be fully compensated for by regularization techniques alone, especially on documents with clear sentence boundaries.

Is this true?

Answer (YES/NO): NO